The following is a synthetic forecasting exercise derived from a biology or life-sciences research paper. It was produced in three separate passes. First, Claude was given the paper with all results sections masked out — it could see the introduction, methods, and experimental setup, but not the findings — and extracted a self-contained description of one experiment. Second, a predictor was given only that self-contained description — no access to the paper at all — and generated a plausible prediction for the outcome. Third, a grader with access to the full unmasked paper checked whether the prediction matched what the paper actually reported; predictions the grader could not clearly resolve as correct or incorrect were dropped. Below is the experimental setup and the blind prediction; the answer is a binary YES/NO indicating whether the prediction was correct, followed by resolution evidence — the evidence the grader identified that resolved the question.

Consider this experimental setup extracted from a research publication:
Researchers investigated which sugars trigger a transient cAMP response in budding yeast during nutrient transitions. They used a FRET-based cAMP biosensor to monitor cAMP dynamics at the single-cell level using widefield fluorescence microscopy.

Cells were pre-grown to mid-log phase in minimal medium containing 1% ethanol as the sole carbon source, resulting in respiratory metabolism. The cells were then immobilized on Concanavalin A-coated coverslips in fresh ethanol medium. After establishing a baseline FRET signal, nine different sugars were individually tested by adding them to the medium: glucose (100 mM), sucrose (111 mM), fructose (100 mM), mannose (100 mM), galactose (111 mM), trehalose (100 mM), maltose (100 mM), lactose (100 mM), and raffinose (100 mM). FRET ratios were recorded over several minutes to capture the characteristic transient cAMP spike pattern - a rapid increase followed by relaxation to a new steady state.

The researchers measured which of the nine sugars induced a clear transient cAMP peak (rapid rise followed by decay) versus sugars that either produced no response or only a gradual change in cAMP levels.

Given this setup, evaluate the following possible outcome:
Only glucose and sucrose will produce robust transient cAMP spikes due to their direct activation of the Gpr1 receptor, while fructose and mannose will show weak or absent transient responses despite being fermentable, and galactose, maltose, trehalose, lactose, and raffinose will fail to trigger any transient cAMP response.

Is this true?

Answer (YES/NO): NO